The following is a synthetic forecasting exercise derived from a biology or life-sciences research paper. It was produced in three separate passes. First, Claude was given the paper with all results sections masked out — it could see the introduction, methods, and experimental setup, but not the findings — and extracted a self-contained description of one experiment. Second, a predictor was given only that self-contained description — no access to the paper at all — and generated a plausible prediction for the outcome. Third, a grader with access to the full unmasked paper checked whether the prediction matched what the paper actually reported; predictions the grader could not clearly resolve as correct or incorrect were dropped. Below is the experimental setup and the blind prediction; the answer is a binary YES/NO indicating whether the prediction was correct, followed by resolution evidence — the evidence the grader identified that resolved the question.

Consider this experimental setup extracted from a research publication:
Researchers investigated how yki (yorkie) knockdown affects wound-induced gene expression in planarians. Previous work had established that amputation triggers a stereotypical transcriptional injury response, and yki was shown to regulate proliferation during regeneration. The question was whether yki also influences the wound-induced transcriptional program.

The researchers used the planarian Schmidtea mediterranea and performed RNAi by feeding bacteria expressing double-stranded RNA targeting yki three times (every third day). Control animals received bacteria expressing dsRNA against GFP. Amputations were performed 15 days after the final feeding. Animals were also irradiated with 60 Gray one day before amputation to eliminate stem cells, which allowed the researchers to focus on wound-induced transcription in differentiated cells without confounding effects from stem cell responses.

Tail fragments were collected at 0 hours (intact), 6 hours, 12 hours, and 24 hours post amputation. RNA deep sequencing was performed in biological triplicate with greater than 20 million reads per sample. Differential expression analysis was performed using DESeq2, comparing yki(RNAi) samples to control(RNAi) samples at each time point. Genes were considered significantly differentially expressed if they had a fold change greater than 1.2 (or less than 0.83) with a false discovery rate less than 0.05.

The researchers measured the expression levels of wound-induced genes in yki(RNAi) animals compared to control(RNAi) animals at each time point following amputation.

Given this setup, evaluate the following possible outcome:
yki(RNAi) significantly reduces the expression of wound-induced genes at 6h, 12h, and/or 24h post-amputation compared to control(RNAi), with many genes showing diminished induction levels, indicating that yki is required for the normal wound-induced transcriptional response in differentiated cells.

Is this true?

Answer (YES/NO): NO